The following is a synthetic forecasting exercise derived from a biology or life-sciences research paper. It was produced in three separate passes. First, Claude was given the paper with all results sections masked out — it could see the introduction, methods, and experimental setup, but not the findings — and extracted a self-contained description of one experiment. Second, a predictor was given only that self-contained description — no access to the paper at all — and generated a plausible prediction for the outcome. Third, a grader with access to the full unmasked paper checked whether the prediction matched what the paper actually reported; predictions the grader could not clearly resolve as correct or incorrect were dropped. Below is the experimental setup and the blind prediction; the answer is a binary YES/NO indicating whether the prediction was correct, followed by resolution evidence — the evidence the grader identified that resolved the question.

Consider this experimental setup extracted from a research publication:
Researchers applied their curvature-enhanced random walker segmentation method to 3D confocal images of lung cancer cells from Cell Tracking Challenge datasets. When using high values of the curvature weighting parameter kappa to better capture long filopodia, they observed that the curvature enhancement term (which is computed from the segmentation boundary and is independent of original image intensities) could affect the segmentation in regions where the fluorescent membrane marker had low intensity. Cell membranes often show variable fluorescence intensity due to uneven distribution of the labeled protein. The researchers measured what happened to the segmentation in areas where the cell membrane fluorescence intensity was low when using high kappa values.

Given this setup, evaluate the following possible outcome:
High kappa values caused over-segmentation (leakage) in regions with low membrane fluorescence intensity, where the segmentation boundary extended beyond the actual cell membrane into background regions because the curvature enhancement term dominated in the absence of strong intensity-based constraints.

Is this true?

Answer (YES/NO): NO